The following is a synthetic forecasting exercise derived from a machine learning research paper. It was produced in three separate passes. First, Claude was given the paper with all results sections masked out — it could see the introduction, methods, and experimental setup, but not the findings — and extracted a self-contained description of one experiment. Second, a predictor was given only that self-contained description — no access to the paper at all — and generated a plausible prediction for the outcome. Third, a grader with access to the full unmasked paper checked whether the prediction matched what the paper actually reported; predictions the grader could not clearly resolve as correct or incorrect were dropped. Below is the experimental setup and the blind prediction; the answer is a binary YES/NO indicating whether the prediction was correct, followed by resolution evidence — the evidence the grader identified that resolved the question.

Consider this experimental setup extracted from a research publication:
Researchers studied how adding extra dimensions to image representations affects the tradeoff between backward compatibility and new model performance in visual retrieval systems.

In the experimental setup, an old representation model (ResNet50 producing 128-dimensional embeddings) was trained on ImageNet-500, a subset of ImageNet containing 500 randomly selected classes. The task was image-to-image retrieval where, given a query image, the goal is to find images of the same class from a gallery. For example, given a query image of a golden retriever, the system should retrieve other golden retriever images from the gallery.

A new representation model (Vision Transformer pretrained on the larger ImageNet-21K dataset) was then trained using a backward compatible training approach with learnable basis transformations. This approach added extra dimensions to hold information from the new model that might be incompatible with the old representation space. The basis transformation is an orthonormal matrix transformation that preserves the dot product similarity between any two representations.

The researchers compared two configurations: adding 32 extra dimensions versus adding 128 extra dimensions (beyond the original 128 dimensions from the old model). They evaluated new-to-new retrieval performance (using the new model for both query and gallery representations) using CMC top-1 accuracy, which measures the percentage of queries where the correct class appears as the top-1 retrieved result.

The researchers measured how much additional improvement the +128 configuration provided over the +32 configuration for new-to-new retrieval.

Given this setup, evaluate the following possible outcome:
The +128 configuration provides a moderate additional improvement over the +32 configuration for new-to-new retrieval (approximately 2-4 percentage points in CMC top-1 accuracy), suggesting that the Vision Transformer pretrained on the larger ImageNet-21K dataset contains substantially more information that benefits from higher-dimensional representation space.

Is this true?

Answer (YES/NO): NO